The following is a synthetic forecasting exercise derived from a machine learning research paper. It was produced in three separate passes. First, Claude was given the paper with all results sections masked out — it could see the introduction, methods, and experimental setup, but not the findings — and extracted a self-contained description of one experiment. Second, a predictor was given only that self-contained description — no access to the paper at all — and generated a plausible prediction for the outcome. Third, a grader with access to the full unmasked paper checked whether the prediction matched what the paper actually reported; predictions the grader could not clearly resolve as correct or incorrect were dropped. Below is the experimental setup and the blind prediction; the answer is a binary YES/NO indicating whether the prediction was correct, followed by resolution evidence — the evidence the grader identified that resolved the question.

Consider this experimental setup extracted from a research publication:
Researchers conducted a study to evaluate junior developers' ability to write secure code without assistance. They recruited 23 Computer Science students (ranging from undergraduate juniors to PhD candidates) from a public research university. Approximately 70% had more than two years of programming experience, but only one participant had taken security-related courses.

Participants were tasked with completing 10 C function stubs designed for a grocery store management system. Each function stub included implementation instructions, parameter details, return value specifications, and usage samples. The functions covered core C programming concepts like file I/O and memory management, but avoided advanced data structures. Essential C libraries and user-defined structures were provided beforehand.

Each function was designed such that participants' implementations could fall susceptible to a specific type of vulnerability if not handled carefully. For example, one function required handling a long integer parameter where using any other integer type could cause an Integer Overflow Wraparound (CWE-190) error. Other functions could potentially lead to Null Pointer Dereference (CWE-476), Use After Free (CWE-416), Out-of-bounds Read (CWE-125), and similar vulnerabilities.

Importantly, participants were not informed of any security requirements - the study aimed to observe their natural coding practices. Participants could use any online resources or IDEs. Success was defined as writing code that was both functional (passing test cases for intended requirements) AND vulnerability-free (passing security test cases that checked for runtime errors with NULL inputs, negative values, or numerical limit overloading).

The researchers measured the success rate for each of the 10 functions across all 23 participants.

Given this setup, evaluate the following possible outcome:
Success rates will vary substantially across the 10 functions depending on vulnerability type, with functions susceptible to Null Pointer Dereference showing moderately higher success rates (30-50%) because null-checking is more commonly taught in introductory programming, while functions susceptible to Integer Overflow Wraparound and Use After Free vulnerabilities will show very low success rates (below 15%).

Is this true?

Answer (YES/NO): NO